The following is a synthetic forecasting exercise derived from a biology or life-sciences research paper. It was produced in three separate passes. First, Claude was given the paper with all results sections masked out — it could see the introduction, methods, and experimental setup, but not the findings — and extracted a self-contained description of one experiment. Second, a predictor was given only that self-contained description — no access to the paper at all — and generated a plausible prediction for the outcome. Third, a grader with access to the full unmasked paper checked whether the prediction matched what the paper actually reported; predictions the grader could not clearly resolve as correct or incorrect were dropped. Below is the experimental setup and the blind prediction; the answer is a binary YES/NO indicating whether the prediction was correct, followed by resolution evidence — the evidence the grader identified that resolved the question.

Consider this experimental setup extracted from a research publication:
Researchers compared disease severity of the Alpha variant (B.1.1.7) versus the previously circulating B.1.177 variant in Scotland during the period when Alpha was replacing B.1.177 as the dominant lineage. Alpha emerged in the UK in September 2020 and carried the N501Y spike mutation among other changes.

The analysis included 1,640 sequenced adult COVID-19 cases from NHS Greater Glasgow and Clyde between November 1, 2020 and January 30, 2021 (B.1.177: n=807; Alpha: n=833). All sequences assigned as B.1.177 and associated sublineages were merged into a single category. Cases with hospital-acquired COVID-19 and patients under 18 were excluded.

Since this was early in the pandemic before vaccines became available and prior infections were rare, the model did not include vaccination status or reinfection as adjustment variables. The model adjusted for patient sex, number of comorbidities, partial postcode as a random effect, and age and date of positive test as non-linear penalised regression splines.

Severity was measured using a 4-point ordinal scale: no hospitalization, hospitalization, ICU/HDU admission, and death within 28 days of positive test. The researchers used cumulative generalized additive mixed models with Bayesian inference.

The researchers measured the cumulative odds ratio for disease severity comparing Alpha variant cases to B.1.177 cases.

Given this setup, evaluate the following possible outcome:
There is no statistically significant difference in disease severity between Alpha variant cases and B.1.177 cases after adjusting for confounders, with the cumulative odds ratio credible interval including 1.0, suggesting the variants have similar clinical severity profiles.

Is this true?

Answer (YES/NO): NO